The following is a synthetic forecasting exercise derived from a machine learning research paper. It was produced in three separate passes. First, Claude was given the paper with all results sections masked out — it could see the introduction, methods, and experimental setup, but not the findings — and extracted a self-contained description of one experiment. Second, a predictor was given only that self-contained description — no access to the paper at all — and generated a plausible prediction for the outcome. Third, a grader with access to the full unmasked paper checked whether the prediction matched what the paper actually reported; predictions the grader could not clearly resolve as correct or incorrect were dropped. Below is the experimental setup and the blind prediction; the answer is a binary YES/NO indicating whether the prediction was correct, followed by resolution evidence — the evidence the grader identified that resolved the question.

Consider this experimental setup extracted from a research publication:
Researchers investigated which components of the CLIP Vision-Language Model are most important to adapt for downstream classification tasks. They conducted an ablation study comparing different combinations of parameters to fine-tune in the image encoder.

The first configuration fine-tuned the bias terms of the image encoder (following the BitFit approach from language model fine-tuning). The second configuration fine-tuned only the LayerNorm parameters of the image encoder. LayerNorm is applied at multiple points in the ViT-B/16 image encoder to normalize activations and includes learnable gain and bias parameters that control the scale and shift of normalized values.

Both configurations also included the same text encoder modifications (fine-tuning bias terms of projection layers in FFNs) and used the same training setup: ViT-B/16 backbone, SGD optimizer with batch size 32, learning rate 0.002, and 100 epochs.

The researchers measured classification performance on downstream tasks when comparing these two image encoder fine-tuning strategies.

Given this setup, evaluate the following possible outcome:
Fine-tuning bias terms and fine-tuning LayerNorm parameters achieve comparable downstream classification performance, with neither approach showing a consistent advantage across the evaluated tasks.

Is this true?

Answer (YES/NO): NO